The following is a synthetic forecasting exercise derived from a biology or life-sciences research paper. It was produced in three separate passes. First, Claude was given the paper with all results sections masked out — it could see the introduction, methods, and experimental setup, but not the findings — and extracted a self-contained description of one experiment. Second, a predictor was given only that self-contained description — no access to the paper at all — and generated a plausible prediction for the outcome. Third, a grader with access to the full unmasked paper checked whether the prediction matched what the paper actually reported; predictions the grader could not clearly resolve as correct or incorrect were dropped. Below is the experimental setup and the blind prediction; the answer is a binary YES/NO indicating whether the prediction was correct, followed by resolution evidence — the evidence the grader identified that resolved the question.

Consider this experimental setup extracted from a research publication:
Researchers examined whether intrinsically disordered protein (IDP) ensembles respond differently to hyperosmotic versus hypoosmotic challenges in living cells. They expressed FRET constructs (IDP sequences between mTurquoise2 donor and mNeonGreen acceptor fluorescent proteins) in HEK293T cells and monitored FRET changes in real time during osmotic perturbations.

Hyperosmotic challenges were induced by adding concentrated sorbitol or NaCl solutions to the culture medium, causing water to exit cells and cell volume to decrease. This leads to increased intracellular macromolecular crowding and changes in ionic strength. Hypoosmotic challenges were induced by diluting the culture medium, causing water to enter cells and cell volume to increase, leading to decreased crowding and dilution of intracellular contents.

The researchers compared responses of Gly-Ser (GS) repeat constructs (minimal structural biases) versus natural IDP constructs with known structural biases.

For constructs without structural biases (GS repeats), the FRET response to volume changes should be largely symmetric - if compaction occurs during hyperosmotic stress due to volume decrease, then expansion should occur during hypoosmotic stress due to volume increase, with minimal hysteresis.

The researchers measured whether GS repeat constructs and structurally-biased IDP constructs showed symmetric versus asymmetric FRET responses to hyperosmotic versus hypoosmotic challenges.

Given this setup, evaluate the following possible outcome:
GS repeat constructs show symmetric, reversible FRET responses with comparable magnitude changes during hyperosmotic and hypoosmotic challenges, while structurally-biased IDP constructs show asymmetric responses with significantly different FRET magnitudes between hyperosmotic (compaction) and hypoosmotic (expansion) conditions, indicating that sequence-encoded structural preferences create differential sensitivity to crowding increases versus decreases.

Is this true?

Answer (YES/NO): NO